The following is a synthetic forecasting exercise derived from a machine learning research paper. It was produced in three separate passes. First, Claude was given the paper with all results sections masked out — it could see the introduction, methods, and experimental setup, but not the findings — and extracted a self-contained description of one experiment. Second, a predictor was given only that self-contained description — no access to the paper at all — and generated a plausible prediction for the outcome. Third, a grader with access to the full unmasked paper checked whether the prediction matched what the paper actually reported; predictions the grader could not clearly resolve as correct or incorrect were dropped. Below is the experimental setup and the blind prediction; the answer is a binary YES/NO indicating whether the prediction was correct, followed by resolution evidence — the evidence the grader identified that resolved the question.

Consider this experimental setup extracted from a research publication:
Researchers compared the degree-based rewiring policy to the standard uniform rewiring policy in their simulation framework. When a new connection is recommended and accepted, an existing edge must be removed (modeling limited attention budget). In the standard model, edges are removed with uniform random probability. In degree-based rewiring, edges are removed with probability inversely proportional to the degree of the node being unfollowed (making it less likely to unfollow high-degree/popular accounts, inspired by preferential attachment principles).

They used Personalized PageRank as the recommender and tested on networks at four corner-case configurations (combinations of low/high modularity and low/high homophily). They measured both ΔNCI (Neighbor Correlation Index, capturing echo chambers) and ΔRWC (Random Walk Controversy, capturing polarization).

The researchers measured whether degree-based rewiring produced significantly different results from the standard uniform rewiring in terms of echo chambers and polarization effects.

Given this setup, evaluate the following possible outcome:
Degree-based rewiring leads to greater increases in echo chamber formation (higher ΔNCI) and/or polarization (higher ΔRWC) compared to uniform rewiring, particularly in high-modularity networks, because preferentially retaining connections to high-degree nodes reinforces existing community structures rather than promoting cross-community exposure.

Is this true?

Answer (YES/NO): NO